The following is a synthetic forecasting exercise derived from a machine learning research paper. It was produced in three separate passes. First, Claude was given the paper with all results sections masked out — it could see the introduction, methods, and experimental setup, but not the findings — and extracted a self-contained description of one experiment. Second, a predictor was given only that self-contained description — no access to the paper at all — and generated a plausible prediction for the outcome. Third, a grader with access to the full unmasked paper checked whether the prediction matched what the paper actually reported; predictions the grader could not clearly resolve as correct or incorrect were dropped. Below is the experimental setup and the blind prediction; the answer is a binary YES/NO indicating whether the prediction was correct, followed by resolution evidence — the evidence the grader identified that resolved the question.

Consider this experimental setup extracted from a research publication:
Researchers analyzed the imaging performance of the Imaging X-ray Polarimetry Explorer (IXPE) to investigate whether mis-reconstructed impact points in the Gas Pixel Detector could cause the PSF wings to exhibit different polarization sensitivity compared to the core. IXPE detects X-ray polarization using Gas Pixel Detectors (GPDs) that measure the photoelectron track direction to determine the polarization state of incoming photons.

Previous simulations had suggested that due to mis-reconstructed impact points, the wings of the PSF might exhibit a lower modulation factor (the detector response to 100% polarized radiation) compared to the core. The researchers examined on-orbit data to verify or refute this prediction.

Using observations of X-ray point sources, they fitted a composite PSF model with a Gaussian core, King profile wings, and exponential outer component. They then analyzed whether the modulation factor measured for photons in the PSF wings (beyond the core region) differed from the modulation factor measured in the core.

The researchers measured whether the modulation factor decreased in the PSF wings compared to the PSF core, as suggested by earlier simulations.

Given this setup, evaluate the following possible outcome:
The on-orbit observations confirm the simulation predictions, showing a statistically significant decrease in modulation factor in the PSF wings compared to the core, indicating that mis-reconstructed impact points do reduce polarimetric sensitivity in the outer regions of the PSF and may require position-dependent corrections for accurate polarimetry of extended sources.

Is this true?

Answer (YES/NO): NO